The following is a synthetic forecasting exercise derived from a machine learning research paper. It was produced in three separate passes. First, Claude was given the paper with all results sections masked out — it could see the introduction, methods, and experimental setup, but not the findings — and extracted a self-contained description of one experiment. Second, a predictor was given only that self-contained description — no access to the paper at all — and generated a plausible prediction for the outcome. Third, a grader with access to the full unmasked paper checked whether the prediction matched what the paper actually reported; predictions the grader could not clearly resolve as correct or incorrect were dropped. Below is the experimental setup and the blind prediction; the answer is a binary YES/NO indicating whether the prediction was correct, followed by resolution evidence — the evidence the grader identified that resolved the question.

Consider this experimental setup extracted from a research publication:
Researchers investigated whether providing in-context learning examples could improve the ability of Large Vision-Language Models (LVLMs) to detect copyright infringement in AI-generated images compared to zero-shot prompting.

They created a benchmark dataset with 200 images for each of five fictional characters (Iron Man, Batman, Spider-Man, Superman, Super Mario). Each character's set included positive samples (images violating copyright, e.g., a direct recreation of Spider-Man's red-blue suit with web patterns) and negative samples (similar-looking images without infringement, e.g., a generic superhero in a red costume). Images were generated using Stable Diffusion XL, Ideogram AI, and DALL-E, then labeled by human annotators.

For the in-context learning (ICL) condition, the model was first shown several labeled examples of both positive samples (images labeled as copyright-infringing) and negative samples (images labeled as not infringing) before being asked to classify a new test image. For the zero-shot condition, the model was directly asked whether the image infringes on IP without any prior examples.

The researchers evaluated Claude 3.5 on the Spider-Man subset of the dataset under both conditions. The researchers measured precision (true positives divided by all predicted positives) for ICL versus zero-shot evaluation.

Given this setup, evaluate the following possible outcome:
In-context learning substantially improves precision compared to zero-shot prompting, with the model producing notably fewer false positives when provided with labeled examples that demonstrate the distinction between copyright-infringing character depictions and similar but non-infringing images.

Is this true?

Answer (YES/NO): YES